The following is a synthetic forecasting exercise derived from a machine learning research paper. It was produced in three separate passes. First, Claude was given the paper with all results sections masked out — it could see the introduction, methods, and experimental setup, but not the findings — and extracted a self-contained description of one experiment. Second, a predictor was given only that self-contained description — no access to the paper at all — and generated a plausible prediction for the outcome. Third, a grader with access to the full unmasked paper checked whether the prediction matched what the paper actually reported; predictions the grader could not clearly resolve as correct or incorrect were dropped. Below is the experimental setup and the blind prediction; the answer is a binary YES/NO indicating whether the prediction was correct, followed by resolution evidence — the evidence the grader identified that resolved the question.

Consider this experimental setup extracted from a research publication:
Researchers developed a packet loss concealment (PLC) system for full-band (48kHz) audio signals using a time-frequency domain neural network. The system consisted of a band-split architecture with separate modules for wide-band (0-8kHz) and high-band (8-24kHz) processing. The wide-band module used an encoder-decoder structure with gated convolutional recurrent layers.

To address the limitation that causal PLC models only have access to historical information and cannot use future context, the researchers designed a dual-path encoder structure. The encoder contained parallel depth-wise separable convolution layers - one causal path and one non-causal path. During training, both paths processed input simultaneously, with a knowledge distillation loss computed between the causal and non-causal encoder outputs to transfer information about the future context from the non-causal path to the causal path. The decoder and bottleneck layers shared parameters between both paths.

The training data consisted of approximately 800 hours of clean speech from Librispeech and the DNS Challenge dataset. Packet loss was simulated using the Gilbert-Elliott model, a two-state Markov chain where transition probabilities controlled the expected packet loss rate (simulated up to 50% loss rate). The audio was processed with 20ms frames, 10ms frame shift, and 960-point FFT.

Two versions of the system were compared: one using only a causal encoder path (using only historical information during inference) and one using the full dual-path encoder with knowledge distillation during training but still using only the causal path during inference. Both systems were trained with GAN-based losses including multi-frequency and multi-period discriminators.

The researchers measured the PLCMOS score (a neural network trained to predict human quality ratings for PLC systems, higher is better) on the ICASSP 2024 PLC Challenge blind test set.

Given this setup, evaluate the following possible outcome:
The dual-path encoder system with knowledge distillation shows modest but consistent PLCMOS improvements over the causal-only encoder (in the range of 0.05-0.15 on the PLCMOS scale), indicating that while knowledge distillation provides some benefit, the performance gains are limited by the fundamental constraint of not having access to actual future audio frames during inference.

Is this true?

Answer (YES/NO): YES